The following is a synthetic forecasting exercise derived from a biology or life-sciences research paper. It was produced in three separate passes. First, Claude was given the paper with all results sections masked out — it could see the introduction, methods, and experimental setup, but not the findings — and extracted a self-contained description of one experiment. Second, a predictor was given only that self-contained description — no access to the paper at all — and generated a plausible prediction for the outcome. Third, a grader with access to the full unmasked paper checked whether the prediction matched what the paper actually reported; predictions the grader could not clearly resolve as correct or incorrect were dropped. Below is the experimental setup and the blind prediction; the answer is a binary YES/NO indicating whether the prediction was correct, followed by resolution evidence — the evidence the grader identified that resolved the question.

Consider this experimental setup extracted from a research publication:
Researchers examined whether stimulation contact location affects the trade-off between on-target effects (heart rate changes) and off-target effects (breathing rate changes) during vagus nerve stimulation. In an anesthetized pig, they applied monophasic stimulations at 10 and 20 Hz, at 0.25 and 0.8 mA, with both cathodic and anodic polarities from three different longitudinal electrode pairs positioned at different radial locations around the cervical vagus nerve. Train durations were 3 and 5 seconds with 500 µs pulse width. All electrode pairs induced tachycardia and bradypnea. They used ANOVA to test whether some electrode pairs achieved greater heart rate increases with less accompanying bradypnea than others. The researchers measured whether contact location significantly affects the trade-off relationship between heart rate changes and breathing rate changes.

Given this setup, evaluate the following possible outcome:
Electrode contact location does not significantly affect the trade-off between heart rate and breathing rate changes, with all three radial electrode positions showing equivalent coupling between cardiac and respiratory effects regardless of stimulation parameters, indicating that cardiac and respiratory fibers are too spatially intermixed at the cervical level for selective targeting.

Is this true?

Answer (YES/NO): NO